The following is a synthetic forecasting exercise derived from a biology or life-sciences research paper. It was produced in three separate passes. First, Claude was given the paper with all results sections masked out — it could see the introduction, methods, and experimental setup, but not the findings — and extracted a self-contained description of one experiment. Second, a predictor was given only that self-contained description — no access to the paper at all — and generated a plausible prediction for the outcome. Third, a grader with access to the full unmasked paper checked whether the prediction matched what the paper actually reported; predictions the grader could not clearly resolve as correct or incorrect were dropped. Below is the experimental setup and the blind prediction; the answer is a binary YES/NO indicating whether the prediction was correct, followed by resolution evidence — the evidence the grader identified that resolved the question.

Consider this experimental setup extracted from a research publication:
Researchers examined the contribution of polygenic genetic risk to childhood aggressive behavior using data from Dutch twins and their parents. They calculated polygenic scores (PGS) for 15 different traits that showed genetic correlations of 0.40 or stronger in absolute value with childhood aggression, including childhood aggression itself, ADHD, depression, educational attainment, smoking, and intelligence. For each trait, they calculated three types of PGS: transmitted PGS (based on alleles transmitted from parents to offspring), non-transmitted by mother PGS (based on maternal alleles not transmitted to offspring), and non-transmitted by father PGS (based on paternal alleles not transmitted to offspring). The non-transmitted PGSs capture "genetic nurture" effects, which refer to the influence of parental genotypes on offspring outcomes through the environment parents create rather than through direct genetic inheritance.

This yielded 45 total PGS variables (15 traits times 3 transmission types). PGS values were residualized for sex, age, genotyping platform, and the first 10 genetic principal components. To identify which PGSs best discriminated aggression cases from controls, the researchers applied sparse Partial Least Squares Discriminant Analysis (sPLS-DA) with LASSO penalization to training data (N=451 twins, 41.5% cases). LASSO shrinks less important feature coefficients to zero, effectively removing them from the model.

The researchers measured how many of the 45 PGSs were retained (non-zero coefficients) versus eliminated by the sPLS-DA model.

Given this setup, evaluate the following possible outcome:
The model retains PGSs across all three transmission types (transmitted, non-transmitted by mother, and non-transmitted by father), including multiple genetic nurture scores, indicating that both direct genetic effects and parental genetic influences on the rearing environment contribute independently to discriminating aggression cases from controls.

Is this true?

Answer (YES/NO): YES